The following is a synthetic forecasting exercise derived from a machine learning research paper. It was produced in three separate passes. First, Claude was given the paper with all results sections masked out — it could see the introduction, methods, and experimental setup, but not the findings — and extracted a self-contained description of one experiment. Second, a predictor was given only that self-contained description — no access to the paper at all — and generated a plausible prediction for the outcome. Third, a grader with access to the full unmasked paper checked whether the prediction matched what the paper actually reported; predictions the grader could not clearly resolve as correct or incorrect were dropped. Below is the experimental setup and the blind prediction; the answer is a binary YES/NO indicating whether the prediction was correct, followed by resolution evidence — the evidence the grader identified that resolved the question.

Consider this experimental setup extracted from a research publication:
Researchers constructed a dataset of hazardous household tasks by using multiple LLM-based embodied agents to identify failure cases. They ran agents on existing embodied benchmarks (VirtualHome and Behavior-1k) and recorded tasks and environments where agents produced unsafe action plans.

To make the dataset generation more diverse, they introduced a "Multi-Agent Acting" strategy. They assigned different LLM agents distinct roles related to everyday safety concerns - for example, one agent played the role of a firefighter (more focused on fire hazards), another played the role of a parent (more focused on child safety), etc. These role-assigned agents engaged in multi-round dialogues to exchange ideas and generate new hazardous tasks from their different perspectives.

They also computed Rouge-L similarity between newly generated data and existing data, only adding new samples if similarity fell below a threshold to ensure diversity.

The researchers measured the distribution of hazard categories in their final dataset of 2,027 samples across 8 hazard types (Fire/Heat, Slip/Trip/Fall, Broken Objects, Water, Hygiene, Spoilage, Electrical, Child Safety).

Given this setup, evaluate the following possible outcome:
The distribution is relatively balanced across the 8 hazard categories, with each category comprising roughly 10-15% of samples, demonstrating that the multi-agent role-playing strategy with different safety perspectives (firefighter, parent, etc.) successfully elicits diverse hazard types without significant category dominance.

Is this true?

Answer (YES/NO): NO